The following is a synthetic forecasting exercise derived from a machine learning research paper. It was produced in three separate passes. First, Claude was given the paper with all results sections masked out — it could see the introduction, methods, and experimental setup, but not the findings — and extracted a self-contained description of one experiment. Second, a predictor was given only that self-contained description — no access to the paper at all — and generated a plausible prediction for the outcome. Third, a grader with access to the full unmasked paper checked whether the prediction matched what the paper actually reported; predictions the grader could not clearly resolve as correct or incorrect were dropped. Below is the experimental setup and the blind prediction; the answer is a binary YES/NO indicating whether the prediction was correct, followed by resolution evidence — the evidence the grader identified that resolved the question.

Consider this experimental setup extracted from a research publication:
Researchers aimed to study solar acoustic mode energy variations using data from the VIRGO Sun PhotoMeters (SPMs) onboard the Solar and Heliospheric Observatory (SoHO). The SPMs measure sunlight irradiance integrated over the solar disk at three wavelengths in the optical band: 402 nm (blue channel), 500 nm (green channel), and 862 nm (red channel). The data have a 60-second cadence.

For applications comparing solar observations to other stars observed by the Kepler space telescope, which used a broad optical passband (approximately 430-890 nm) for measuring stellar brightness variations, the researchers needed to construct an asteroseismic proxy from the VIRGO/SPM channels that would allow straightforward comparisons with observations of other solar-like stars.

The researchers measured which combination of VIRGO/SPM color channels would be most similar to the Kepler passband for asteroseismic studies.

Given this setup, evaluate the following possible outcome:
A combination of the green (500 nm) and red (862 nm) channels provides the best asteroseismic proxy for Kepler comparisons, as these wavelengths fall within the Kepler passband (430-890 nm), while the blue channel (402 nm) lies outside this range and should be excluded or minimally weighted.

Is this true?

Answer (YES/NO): YES